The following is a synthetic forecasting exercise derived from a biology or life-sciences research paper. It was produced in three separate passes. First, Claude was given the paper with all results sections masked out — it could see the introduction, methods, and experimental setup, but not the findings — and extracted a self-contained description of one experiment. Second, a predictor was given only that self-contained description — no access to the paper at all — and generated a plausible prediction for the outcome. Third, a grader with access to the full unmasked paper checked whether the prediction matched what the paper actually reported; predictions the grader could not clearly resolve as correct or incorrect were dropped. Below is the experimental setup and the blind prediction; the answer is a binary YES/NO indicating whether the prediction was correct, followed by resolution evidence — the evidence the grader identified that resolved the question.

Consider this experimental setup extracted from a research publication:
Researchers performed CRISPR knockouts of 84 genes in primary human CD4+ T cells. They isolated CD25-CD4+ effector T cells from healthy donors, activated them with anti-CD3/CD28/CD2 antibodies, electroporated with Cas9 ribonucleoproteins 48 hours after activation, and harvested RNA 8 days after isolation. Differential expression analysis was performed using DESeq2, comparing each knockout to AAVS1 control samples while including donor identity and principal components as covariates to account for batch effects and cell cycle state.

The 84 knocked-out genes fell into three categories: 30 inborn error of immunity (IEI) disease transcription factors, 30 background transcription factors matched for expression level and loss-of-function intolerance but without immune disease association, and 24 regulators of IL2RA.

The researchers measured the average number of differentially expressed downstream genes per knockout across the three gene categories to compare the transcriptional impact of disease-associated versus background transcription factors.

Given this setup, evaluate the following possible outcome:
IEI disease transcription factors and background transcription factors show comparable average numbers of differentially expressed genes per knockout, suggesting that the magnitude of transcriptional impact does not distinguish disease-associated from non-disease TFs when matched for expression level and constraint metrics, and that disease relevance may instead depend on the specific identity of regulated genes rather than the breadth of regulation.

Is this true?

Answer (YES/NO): YES